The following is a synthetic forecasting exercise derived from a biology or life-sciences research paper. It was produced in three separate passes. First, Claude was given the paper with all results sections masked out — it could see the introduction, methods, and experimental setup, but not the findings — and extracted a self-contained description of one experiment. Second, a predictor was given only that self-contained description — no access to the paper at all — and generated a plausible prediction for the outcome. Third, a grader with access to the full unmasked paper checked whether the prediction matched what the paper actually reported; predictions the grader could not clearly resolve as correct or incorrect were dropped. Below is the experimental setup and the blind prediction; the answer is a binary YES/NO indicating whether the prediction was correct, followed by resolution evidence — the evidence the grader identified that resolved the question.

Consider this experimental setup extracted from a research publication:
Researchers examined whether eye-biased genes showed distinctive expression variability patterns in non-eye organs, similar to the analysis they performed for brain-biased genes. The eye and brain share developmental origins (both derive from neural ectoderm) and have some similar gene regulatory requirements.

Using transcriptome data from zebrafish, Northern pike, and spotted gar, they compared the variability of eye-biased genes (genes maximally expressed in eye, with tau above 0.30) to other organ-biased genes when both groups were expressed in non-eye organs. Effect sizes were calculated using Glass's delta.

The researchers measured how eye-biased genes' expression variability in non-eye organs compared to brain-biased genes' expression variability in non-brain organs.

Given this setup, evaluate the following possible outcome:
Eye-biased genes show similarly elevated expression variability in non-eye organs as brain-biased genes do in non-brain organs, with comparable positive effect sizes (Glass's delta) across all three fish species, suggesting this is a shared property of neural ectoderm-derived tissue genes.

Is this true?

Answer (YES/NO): NO